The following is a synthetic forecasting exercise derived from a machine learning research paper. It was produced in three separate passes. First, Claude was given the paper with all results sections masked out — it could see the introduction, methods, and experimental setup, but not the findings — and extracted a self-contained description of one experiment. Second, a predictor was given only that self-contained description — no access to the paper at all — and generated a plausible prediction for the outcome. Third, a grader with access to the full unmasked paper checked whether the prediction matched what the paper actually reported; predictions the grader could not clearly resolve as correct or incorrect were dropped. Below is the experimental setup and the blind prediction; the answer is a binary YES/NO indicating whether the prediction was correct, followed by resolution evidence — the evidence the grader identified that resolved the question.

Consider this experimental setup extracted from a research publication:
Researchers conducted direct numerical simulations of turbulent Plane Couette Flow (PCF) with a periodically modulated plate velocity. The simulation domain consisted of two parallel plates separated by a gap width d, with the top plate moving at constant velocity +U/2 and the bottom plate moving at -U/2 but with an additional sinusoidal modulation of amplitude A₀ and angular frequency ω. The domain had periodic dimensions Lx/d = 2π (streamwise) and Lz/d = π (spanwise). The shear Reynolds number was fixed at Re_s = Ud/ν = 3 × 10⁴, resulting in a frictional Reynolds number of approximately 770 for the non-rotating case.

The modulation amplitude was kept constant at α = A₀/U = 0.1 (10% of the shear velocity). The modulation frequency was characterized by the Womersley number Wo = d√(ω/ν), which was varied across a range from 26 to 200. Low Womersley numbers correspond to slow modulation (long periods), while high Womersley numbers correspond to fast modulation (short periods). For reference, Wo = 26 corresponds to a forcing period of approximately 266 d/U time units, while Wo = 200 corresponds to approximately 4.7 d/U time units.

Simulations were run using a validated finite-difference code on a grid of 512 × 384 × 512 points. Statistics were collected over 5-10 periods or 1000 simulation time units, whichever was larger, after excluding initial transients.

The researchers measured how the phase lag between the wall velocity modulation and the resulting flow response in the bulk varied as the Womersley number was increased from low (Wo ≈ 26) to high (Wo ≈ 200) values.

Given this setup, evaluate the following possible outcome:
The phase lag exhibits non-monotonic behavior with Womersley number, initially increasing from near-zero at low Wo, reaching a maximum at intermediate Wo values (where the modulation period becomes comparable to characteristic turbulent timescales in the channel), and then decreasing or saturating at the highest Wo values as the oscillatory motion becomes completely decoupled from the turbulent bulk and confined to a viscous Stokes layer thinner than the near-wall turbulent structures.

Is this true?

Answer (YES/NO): NO